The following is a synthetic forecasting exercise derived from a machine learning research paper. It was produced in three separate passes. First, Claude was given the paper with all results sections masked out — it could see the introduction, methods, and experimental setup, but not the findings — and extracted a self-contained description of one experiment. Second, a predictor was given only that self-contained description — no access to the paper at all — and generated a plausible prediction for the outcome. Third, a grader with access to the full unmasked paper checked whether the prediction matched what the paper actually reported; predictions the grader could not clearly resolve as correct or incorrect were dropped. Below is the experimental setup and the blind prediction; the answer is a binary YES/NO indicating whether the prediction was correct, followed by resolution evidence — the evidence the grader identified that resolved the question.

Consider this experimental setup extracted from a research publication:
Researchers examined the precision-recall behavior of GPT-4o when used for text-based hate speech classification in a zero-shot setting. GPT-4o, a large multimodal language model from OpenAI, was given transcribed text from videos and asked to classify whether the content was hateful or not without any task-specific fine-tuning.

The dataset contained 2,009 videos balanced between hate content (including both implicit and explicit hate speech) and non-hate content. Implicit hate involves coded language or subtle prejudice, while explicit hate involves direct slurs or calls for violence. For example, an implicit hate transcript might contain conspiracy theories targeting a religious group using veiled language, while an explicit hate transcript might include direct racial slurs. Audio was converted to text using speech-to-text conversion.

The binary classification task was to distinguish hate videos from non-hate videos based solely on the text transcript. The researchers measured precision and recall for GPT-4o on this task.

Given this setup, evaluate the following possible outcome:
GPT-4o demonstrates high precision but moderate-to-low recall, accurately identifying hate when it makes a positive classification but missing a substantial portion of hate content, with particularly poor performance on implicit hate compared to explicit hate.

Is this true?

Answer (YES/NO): YES